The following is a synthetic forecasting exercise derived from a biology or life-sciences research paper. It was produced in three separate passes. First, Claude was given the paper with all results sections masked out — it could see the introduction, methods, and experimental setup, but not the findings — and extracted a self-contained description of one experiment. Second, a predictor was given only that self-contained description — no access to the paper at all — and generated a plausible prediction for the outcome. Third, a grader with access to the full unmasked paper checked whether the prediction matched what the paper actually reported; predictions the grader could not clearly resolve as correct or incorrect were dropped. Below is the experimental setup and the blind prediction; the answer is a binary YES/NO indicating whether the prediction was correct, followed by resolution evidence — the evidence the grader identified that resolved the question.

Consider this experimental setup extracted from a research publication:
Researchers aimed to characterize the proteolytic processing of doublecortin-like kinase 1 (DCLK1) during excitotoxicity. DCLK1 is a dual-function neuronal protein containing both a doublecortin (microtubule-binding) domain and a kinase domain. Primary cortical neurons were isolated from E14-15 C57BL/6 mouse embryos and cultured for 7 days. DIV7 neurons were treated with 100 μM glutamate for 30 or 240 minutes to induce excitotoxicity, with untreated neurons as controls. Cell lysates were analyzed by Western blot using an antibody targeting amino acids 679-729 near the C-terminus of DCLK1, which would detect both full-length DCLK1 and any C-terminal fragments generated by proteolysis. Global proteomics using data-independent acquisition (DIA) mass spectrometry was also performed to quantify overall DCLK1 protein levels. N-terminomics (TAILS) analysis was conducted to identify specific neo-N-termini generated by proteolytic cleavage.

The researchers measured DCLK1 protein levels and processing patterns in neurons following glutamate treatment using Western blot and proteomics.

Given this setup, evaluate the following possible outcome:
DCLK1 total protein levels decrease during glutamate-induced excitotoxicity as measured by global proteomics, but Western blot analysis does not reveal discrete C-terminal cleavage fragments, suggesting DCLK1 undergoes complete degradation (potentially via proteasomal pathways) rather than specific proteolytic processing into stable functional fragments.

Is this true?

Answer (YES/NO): NO